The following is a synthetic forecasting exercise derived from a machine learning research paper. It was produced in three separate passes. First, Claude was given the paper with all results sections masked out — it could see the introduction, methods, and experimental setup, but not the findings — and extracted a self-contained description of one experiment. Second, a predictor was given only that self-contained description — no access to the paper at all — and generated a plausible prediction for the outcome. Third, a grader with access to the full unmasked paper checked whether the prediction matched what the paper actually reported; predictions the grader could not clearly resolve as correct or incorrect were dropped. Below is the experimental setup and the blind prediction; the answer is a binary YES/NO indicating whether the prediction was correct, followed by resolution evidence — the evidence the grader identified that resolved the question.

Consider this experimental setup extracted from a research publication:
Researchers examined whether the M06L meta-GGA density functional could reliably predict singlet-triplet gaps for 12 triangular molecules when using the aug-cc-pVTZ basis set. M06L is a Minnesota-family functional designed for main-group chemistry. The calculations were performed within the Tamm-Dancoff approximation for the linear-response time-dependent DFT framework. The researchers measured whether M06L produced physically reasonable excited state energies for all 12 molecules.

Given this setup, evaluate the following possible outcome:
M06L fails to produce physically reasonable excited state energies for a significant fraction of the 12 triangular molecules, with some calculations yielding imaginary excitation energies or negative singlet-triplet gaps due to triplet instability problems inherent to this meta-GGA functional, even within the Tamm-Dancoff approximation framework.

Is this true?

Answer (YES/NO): NO